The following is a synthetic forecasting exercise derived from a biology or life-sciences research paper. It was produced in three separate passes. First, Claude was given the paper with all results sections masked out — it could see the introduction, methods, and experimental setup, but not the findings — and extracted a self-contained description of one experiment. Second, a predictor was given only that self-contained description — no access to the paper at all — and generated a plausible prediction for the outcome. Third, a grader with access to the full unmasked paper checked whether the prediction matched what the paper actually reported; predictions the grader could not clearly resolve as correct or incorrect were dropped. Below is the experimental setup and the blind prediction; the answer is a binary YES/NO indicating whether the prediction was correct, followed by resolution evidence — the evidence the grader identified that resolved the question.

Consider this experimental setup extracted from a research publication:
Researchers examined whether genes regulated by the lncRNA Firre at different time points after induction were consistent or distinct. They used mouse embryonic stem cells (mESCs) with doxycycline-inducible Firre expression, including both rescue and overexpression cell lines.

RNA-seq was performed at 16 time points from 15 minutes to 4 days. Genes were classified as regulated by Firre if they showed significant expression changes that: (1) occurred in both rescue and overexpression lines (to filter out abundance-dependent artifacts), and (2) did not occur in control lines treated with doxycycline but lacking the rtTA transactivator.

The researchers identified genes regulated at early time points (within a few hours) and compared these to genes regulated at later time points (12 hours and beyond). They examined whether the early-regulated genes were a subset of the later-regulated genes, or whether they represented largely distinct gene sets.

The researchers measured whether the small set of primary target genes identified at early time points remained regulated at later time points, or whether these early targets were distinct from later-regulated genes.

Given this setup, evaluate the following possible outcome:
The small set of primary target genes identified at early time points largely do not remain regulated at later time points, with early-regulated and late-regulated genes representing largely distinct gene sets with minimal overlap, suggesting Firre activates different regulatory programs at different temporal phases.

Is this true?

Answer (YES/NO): NO